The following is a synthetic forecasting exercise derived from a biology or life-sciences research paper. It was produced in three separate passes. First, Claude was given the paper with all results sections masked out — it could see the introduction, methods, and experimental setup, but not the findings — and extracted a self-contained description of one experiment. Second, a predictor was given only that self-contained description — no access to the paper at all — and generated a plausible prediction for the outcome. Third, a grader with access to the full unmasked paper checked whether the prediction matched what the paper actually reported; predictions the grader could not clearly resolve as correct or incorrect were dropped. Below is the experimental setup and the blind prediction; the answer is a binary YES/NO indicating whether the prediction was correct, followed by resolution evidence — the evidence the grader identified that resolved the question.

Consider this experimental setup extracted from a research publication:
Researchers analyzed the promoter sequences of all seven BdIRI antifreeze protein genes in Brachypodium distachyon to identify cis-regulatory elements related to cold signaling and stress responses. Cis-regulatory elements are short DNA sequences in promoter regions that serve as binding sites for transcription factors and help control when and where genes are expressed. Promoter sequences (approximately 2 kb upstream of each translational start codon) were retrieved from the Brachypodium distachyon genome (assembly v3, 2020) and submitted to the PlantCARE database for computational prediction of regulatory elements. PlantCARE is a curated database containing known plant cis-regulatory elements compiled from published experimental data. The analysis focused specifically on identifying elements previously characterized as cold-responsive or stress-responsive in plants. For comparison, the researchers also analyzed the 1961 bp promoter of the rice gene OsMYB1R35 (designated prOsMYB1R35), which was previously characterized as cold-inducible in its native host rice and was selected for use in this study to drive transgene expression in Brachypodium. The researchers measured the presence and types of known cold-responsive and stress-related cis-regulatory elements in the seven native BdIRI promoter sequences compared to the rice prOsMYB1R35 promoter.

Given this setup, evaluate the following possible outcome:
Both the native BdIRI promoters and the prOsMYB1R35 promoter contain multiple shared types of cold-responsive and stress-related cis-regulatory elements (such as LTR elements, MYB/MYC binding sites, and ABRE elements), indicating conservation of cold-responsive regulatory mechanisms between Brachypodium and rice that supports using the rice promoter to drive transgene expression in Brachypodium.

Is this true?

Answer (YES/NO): NO